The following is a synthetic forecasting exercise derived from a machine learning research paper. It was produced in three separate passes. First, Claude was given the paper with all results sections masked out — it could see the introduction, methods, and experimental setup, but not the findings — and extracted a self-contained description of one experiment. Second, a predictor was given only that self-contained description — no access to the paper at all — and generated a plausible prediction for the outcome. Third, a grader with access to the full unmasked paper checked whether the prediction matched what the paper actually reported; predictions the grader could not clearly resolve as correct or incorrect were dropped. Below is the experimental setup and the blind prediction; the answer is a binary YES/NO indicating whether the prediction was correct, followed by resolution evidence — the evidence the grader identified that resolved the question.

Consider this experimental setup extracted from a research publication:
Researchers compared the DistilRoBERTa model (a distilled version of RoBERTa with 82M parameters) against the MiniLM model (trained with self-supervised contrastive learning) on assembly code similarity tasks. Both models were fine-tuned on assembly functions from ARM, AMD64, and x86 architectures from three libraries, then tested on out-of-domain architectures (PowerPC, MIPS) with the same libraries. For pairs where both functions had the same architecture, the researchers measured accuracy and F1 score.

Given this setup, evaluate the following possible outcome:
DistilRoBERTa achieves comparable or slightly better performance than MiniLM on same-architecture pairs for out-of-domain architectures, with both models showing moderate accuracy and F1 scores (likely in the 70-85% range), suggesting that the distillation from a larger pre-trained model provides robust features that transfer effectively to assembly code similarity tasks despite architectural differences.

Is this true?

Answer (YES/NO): NO